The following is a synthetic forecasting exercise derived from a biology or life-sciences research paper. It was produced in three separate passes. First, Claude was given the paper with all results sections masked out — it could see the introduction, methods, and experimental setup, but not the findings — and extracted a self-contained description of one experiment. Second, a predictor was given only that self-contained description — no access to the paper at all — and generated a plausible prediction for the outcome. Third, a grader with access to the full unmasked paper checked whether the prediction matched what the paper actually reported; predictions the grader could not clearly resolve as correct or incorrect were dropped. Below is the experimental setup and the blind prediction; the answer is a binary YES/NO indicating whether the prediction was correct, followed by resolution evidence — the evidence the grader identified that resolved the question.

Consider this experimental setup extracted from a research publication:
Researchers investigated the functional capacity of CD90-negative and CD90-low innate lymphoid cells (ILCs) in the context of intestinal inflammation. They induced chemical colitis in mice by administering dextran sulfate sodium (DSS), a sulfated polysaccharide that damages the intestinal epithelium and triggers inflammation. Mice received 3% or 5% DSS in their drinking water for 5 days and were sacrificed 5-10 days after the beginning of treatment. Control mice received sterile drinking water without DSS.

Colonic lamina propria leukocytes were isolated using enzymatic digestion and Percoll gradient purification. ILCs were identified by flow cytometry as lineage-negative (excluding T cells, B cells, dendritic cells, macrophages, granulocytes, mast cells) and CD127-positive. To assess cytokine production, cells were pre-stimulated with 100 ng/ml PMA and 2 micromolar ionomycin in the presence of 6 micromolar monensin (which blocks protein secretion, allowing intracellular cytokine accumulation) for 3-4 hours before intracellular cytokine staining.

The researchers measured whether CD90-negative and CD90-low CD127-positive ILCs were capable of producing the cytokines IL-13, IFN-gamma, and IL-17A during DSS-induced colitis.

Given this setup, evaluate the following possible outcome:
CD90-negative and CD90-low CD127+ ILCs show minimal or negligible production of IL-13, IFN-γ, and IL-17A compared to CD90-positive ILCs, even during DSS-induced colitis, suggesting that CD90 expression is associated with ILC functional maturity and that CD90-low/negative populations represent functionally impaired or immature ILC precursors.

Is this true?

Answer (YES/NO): NO